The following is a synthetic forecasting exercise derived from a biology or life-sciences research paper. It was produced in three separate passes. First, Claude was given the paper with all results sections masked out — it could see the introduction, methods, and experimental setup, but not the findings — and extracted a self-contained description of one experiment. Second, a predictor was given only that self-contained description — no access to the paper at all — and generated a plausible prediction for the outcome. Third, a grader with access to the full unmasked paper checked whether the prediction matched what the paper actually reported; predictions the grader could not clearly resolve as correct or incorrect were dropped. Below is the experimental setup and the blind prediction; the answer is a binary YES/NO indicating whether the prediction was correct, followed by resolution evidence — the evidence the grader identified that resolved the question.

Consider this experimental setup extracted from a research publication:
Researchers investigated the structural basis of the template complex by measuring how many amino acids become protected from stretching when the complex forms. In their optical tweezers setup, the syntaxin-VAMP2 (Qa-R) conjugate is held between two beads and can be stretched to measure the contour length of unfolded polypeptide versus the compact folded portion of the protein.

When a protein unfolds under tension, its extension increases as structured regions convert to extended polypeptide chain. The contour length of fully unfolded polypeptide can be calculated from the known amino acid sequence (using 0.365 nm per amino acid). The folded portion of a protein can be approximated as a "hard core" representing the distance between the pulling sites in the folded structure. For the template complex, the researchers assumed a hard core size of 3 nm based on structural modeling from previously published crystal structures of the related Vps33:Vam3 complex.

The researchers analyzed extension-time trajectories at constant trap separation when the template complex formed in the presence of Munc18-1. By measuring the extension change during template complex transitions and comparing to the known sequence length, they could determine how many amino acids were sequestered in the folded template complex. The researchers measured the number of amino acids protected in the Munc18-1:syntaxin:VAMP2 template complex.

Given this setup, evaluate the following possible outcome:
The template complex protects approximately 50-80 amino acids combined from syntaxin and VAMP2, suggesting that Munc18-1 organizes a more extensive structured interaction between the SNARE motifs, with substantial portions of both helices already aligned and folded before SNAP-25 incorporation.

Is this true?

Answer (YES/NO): NO